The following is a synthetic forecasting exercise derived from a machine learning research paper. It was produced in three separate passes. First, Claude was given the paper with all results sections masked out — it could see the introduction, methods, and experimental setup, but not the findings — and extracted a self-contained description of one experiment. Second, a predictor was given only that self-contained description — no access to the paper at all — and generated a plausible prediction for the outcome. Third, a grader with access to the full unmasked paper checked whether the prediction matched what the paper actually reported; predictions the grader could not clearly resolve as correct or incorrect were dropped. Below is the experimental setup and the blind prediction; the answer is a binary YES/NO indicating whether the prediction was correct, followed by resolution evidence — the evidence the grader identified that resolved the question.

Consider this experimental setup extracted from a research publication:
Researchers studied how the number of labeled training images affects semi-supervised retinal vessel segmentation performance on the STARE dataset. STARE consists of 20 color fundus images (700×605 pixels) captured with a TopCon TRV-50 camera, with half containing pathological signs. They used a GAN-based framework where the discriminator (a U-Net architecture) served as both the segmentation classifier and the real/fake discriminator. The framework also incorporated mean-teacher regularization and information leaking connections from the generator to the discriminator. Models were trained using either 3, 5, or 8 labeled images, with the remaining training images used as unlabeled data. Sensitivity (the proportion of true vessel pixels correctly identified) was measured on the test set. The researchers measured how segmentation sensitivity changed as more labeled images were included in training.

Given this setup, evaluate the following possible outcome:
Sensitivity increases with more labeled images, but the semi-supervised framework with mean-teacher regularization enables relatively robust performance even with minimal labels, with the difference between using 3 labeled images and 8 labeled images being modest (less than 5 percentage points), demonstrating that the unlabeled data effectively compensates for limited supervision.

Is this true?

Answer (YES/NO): NO